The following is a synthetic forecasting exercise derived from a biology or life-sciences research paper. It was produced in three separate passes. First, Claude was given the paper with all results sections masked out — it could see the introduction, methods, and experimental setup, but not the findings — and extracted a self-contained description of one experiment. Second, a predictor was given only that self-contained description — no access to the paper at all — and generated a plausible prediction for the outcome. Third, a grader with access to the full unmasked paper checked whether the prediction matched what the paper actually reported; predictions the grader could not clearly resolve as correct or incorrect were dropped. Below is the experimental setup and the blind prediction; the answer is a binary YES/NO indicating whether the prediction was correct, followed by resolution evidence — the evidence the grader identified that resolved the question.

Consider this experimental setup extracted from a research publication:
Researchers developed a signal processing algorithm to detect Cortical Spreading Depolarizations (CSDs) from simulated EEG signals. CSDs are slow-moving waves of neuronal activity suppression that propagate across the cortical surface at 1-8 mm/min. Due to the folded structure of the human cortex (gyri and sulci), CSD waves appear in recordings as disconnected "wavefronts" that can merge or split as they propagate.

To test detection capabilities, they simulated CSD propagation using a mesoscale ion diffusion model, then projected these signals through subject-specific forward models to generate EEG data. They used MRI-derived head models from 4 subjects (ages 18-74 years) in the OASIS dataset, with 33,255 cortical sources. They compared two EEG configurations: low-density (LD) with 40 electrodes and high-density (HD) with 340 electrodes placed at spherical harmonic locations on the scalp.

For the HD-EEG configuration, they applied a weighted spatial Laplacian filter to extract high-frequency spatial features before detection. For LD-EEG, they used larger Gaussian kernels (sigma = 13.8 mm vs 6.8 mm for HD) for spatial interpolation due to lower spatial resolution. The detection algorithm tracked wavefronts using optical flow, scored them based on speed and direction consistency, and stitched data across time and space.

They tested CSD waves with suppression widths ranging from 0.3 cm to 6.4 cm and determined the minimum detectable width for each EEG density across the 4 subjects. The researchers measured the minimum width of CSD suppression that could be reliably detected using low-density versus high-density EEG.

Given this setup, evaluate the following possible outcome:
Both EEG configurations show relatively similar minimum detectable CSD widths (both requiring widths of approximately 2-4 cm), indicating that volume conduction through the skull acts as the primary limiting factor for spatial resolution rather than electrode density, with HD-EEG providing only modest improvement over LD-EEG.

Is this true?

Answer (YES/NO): NO